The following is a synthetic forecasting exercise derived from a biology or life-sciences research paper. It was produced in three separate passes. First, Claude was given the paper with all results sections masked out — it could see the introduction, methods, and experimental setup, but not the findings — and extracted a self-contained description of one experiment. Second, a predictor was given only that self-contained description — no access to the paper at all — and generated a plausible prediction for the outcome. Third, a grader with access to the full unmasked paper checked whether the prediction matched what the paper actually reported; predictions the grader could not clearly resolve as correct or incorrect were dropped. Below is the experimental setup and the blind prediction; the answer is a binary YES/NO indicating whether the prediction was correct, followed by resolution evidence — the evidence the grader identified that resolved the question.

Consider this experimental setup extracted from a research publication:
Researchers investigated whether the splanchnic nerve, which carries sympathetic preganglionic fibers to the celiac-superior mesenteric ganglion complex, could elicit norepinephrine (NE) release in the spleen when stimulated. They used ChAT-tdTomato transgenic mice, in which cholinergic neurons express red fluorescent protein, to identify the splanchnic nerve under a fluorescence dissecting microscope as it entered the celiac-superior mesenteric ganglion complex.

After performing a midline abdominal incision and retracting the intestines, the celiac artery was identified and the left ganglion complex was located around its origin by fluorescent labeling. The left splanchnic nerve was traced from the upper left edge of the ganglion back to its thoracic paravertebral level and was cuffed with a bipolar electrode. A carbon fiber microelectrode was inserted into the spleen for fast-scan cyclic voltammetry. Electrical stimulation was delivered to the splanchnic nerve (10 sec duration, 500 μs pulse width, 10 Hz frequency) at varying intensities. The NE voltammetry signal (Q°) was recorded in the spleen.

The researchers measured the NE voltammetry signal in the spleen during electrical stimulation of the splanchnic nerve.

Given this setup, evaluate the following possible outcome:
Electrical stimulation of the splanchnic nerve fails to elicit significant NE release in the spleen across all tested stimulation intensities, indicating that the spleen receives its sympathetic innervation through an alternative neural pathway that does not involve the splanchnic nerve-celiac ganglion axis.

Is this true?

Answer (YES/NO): NO